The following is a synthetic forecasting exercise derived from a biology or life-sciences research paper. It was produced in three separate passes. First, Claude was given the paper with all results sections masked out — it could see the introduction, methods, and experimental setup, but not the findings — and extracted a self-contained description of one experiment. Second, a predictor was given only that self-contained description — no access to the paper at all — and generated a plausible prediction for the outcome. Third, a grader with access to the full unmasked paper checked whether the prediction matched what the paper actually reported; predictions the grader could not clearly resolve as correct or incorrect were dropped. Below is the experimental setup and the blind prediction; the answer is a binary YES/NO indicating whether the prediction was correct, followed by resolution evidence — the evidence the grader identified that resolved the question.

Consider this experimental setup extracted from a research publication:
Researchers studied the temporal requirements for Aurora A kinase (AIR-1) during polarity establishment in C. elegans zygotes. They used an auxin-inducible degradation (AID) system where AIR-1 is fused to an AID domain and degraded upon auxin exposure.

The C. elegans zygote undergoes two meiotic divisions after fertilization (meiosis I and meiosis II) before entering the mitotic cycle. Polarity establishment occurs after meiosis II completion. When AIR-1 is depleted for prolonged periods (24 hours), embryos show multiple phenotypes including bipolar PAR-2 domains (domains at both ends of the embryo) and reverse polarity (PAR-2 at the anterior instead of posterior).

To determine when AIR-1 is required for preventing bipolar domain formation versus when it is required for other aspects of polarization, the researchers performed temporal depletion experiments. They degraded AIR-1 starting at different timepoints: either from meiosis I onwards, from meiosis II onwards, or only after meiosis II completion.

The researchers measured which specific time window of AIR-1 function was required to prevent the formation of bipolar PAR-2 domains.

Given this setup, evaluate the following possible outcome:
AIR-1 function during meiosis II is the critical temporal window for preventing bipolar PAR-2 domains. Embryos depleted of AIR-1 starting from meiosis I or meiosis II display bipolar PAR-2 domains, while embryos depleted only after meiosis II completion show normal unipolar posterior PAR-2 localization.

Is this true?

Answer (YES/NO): NO